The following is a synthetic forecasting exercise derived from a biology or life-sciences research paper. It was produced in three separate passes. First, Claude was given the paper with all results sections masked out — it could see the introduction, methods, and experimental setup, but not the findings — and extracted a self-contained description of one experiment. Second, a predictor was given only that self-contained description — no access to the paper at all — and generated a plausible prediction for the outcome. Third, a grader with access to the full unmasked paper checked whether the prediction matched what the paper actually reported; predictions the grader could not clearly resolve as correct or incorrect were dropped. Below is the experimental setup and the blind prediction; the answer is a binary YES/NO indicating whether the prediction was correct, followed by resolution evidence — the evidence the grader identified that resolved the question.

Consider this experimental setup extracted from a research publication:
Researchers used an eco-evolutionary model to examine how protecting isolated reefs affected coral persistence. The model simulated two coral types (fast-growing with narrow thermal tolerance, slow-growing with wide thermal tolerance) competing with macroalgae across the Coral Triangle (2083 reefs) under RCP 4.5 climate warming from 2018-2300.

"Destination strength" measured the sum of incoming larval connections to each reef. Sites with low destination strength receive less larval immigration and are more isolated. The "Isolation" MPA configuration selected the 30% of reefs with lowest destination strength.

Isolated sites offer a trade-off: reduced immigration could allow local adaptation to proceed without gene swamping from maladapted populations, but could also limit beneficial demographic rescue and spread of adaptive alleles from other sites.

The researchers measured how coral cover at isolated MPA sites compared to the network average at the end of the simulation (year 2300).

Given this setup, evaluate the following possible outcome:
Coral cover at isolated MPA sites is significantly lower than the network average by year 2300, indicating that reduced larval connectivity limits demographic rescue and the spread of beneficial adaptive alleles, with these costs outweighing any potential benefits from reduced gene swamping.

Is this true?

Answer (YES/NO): YES